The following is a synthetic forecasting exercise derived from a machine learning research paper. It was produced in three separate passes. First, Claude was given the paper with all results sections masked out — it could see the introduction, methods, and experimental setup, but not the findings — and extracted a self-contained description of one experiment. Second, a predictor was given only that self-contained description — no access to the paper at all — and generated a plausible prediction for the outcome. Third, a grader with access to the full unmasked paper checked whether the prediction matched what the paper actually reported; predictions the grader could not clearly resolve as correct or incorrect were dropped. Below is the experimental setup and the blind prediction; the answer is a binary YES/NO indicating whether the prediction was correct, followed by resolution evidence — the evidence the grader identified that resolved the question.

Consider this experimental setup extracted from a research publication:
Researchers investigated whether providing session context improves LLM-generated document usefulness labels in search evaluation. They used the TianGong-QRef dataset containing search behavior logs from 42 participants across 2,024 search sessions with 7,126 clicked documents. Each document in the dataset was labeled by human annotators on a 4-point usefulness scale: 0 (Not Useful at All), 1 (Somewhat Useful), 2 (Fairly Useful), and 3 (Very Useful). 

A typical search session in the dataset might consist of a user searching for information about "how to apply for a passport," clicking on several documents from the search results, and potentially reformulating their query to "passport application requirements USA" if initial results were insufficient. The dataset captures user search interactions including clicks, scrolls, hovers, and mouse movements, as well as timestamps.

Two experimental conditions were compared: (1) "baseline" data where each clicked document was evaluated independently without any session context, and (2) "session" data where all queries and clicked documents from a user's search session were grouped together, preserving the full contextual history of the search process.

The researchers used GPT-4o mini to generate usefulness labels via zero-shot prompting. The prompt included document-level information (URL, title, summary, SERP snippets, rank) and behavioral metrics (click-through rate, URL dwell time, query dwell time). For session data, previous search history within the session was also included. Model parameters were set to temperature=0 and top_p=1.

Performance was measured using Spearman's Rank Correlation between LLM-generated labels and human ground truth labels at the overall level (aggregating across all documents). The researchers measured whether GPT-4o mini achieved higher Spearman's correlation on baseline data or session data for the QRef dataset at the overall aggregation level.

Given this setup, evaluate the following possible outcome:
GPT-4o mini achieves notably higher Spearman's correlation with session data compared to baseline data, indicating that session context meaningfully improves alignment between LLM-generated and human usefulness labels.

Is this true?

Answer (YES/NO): YES